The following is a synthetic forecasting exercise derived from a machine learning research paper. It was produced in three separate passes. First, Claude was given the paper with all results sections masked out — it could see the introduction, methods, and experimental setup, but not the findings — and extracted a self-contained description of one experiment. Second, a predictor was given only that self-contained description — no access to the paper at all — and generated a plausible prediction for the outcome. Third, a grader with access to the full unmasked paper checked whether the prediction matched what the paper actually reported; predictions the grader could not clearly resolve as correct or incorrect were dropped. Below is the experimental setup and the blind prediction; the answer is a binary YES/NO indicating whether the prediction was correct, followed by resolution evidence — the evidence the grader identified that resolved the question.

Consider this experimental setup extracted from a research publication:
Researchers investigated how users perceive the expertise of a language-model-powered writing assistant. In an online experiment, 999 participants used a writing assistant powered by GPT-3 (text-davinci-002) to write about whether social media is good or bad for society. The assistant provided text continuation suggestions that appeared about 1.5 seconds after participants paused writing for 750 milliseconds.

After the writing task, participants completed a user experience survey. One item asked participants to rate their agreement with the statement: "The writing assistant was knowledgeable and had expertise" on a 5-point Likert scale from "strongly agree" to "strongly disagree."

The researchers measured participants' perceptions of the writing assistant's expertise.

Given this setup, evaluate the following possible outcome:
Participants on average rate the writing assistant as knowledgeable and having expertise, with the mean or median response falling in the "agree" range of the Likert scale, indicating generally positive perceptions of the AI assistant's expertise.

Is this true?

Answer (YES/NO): YES